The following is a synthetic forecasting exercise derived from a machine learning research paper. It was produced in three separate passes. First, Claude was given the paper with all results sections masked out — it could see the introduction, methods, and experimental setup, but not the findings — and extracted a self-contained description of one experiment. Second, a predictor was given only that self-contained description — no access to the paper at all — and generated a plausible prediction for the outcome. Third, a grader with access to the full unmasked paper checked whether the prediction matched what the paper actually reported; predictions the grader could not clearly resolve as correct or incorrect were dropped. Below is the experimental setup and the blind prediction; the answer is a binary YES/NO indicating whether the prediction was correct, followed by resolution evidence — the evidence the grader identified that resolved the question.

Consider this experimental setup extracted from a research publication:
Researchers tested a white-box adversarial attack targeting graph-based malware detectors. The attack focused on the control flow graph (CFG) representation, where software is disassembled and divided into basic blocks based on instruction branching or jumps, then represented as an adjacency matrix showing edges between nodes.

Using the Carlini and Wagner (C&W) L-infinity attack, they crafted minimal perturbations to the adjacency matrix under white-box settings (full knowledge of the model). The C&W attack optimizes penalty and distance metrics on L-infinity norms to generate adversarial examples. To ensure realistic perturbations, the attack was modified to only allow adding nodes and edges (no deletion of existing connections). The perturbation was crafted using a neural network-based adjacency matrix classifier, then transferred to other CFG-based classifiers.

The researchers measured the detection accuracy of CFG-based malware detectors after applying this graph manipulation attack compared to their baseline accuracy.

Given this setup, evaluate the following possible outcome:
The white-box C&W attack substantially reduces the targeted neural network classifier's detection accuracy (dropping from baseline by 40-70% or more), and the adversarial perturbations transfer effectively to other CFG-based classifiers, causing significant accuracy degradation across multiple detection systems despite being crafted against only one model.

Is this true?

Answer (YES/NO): NO